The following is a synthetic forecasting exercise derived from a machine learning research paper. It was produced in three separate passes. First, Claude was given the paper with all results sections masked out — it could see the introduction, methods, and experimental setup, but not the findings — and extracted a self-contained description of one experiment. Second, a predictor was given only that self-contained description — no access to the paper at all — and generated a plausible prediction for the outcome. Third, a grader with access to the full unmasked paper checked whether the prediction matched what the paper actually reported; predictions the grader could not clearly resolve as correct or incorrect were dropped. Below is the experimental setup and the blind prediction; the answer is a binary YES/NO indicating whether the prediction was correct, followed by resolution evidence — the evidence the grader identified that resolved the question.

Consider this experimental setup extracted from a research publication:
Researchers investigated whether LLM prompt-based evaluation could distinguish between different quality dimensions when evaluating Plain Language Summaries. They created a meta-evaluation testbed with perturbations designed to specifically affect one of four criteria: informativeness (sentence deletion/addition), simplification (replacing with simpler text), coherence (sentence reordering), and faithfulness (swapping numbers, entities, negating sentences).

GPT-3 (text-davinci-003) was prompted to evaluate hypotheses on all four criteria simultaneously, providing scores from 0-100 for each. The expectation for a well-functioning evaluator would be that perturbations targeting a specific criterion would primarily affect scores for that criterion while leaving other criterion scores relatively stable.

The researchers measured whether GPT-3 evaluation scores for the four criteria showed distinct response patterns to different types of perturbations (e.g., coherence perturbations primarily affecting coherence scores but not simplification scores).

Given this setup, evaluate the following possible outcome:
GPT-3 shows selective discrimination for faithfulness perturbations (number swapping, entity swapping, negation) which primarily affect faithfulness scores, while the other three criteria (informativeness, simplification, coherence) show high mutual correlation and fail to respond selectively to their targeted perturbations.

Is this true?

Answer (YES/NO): NO